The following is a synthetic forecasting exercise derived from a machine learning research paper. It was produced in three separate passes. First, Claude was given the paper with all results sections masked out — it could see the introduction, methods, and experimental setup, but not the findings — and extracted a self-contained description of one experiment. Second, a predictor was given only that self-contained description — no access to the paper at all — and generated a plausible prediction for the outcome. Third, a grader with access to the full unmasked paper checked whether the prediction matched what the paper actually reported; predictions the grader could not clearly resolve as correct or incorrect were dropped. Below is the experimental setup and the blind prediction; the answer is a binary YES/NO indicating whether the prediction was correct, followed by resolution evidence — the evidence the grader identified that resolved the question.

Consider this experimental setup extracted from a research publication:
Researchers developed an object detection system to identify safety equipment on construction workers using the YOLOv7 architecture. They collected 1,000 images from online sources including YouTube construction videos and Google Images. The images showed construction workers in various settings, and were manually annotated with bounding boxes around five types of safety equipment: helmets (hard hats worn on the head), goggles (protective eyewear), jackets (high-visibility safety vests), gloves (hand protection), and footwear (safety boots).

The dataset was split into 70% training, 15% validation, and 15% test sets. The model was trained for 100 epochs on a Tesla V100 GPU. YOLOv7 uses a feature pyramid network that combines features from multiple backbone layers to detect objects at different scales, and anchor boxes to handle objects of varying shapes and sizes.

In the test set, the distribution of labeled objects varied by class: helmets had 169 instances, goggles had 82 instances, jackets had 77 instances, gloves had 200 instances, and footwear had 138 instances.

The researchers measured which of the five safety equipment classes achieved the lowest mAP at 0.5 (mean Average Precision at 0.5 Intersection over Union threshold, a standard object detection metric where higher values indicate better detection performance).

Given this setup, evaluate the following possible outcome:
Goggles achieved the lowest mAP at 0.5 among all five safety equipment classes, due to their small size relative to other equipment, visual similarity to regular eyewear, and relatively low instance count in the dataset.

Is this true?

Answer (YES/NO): NO